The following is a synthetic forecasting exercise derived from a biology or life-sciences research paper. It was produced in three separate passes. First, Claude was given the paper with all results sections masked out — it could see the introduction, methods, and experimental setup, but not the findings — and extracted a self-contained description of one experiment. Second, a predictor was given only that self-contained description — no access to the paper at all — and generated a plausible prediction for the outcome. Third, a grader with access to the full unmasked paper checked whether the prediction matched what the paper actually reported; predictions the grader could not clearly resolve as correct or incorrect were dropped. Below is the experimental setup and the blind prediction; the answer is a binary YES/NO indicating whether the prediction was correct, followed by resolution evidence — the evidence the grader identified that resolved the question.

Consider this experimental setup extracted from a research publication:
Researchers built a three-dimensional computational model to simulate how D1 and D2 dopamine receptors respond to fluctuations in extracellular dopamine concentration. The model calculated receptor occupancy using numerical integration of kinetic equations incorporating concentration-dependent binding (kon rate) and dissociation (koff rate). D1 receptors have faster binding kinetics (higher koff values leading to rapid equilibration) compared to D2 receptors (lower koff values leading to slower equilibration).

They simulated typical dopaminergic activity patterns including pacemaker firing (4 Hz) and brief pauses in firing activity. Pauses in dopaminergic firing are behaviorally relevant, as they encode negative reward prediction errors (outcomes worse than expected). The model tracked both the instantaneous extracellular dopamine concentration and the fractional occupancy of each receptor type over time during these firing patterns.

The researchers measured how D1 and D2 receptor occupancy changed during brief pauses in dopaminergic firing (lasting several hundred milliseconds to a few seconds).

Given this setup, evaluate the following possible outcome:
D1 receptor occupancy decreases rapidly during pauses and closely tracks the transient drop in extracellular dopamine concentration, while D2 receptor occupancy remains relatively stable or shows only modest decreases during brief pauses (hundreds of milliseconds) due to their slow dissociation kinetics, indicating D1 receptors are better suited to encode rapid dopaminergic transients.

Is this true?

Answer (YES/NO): NO